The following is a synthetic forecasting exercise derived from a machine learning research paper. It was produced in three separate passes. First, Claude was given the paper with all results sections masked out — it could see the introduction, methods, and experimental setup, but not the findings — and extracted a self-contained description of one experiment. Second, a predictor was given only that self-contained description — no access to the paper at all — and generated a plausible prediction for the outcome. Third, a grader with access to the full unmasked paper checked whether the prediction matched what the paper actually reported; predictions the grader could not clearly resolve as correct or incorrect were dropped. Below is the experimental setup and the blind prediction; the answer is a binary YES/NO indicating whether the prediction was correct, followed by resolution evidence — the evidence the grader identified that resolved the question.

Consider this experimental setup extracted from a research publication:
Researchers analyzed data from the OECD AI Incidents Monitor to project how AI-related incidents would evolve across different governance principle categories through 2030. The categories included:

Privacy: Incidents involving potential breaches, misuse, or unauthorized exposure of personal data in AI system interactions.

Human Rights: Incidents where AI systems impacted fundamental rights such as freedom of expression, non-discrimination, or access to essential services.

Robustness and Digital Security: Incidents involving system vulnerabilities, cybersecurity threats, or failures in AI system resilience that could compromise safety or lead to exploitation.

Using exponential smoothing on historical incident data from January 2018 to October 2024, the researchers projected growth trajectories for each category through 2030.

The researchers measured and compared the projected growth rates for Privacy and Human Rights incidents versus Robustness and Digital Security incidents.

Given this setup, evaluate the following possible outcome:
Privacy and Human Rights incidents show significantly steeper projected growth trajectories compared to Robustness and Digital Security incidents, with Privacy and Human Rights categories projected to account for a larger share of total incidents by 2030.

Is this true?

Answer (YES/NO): NO